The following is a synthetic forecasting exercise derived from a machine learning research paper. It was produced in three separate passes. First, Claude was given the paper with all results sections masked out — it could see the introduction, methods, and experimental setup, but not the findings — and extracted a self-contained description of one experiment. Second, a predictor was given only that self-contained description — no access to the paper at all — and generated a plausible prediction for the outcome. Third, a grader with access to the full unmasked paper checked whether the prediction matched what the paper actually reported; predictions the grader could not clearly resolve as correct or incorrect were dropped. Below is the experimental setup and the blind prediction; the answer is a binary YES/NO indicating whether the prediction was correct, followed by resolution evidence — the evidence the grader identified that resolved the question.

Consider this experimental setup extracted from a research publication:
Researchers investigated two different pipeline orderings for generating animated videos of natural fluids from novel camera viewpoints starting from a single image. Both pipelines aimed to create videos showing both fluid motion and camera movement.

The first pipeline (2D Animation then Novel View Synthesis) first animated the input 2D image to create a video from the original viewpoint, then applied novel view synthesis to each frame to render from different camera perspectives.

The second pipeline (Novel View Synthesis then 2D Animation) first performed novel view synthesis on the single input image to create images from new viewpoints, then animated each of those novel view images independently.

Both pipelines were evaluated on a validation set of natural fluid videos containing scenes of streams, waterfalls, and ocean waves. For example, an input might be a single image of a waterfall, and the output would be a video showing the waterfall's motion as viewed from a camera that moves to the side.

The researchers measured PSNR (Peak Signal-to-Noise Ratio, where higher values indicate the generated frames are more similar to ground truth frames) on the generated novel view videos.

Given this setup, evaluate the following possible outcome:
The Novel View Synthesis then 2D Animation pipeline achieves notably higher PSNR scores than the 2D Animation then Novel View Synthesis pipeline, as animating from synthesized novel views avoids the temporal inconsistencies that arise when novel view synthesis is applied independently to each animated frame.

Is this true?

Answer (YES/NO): YES